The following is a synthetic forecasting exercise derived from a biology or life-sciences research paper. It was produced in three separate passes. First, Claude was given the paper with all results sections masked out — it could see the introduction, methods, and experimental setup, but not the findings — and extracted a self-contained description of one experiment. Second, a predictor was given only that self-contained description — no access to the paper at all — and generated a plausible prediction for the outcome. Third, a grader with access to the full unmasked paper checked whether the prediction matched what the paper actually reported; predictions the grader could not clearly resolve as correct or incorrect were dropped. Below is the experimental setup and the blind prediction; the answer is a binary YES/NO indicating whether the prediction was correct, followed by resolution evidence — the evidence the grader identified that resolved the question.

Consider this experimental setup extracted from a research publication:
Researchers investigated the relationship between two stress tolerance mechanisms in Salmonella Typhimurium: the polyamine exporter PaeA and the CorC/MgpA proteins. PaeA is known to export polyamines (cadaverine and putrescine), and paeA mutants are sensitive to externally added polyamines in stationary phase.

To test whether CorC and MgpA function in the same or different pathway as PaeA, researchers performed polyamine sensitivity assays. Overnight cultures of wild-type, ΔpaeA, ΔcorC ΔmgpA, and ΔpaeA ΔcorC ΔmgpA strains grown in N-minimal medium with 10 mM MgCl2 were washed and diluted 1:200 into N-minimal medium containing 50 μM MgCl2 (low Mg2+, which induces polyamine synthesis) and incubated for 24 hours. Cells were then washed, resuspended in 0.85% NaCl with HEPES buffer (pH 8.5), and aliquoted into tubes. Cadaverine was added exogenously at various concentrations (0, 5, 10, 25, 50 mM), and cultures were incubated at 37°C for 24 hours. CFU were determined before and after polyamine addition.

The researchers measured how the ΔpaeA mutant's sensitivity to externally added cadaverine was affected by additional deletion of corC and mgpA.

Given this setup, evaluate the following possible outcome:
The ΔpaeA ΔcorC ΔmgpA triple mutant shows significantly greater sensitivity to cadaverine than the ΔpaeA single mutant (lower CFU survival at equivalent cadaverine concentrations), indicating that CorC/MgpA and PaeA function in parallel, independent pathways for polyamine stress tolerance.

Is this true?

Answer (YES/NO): NO